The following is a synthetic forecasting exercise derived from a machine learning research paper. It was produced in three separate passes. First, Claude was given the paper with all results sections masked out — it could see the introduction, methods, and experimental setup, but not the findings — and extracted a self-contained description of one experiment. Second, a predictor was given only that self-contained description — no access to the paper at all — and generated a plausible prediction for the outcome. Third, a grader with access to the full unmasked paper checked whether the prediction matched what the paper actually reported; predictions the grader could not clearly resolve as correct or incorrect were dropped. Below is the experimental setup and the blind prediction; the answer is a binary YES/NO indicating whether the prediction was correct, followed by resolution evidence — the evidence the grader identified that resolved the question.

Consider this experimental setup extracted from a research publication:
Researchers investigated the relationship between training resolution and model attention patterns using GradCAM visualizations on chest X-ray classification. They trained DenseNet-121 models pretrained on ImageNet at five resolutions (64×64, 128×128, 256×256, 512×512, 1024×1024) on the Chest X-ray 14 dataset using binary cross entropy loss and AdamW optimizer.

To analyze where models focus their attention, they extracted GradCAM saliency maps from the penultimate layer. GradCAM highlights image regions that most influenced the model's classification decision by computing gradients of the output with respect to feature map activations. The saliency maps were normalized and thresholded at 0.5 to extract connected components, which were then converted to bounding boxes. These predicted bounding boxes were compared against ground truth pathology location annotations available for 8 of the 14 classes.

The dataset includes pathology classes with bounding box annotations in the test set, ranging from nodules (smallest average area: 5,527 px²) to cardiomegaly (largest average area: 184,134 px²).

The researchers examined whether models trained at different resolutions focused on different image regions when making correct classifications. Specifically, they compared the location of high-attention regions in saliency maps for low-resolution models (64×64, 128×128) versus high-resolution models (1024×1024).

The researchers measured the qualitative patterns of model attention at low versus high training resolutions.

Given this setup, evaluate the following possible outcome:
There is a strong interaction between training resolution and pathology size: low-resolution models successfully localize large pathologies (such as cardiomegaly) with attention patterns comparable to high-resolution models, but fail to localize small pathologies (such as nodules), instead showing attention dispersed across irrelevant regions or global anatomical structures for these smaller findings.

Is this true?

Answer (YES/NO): NO